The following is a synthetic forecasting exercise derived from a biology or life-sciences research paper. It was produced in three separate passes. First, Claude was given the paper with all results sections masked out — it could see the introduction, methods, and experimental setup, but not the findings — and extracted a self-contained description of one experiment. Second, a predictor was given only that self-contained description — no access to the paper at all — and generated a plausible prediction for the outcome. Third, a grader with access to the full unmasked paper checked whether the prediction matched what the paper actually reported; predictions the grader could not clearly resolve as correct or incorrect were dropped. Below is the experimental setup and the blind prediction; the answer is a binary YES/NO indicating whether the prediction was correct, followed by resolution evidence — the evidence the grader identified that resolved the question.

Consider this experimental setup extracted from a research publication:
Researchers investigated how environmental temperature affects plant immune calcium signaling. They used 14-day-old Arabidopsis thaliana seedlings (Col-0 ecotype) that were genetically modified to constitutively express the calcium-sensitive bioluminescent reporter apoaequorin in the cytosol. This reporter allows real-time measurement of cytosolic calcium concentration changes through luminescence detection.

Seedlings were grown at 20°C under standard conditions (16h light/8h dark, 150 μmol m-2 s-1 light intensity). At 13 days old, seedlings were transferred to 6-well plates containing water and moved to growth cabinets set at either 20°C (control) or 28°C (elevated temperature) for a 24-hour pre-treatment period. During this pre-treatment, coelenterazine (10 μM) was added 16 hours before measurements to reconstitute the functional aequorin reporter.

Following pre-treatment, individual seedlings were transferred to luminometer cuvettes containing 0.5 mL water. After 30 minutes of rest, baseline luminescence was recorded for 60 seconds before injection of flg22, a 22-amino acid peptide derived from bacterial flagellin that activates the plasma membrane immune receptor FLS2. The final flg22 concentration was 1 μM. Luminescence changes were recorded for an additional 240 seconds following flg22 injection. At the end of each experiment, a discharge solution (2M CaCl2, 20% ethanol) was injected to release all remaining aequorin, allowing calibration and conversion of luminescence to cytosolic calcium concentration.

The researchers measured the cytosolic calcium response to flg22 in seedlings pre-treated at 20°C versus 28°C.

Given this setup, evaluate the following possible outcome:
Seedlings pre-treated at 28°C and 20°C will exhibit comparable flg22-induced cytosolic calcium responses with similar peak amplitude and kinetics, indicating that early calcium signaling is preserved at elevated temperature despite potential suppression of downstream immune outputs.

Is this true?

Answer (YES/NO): NO